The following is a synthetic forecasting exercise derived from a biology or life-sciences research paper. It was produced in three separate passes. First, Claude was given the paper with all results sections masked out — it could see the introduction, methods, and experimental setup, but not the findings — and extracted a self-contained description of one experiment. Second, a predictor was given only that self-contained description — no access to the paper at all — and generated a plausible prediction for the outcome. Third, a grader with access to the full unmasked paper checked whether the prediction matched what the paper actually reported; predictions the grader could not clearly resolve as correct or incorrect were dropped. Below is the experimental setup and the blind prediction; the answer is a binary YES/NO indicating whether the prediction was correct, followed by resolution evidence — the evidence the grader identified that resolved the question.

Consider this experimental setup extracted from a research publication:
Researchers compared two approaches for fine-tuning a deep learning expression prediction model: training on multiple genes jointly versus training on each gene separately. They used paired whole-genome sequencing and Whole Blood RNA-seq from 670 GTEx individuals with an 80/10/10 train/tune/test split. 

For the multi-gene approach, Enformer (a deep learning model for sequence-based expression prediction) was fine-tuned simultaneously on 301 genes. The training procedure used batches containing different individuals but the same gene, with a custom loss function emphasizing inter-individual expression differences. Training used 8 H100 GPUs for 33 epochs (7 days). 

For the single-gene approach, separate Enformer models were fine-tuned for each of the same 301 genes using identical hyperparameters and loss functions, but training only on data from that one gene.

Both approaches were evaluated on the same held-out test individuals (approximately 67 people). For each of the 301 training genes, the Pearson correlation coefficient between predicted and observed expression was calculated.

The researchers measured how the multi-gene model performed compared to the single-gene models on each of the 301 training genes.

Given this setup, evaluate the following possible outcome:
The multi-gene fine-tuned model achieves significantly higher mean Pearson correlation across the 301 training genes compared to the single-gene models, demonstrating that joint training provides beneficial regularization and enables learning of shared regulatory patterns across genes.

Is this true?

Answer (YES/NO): NO